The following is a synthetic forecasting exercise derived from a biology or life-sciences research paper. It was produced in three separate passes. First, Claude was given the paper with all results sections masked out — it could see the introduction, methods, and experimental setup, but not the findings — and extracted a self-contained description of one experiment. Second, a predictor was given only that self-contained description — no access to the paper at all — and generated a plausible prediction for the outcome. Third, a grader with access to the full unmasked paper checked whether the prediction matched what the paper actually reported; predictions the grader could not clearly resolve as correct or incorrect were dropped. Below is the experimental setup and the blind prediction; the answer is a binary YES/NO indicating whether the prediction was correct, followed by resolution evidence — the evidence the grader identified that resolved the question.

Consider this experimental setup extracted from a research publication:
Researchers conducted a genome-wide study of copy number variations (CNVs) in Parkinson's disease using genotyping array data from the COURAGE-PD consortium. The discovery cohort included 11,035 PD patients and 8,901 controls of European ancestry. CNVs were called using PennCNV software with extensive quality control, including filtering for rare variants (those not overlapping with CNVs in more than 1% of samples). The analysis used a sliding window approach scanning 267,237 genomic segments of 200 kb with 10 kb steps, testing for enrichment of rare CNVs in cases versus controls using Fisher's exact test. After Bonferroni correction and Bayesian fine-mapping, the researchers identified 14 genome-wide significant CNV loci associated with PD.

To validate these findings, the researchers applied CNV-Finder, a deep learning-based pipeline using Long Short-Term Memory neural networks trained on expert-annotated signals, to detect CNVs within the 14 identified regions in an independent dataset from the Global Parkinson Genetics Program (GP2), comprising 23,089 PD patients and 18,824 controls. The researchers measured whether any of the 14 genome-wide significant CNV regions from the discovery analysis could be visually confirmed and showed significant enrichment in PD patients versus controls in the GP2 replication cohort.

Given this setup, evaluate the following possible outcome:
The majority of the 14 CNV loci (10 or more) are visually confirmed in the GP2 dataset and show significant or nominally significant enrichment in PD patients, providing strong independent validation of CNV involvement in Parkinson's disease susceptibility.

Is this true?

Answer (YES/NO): NO